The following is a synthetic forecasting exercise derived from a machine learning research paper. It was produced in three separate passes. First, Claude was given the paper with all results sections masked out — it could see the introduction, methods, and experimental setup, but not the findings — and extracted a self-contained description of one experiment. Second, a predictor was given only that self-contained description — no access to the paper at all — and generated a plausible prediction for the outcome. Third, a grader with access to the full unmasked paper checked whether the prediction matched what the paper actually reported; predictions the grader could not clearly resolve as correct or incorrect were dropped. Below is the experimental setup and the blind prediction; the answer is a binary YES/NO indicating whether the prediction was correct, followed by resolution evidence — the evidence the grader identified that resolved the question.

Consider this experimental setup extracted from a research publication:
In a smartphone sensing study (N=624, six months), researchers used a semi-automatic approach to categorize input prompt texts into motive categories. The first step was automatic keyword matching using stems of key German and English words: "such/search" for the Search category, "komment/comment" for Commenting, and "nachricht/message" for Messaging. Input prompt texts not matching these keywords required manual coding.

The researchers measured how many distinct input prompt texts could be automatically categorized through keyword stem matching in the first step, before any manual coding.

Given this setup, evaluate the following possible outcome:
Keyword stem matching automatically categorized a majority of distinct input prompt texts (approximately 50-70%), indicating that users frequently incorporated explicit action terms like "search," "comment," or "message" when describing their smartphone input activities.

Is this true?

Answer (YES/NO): NO